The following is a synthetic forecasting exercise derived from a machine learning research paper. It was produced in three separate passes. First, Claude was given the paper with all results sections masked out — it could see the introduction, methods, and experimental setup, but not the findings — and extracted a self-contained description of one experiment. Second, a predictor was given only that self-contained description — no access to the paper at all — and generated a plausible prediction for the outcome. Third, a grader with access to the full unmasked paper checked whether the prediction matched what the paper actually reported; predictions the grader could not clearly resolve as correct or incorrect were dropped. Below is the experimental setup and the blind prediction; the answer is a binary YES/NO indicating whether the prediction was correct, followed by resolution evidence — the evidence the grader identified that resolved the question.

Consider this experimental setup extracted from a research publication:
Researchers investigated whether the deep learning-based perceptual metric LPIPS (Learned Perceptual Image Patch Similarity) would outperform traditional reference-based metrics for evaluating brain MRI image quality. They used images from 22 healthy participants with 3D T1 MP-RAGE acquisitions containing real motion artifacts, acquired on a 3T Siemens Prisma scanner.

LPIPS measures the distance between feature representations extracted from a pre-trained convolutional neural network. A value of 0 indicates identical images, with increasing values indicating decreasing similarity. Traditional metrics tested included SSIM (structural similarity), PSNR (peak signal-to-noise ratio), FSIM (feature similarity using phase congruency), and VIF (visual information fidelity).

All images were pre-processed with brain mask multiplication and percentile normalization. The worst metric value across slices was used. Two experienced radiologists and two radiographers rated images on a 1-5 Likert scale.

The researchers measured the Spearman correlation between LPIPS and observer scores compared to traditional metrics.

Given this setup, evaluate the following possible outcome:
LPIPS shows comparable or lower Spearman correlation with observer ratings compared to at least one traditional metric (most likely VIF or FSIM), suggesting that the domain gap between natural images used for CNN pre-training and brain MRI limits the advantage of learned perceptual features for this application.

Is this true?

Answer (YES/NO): YES